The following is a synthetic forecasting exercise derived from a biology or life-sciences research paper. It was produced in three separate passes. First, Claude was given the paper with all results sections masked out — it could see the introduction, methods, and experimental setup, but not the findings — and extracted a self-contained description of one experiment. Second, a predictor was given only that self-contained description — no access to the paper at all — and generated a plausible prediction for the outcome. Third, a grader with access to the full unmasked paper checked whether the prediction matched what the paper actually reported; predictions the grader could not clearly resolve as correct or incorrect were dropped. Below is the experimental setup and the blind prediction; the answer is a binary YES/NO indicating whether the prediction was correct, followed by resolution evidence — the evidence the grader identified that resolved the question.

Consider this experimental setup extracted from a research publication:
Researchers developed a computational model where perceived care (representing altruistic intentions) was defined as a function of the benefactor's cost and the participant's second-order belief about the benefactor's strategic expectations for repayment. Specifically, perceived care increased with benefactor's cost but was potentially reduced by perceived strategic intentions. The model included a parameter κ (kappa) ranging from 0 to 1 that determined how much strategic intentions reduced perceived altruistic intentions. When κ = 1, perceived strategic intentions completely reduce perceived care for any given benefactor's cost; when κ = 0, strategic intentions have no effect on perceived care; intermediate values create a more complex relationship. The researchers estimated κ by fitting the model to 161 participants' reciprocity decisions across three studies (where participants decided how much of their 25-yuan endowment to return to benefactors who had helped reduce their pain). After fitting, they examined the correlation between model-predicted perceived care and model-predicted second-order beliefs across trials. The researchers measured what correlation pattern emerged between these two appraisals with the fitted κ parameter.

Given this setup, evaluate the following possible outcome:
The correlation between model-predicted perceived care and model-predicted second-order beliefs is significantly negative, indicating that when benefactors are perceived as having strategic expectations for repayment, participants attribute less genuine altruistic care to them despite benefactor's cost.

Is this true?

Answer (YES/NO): NO